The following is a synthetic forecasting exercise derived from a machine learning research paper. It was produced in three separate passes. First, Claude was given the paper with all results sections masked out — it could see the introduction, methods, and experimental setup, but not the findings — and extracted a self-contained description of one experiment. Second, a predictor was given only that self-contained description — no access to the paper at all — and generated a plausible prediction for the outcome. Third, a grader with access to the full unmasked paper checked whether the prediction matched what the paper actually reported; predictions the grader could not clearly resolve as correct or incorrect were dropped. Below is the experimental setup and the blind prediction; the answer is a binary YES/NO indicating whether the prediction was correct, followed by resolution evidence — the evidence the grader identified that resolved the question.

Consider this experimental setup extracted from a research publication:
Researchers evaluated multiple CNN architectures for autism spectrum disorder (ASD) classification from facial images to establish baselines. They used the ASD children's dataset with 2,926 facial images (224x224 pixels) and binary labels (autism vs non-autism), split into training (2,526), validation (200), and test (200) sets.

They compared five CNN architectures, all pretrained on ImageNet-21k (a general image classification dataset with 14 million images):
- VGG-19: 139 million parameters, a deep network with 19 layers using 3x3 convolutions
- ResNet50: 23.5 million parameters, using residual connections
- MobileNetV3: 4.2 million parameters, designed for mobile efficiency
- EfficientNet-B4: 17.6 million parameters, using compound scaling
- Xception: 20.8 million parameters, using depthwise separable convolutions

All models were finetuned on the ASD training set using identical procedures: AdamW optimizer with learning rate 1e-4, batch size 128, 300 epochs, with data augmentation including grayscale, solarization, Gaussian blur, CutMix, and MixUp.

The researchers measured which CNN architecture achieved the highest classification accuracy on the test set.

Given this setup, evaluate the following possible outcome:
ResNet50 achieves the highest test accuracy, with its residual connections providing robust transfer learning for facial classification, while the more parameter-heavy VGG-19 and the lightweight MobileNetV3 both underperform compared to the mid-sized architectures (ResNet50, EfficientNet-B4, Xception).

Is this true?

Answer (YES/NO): NO